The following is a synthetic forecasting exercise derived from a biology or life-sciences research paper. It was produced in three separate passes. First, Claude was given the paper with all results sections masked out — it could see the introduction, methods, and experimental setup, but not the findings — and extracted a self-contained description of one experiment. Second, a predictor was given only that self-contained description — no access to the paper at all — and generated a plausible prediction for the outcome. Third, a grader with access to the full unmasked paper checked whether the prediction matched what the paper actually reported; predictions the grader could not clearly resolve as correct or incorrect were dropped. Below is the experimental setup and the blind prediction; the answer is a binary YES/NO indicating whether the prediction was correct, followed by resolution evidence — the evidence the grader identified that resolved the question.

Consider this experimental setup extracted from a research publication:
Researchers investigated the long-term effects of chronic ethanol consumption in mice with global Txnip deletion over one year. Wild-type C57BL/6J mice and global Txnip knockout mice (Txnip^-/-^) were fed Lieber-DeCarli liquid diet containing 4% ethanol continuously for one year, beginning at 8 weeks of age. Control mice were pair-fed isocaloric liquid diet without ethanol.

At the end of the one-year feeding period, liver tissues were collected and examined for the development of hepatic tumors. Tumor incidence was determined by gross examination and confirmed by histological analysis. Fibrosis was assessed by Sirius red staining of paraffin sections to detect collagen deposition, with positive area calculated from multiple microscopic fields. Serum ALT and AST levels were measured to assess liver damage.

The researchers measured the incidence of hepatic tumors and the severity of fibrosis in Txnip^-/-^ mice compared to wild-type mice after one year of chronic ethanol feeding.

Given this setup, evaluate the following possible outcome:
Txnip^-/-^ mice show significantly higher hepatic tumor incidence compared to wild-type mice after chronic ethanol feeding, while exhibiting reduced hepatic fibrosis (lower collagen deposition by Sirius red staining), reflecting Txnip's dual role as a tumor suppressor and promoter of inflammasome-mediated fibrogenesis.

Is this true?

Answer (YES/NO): NO